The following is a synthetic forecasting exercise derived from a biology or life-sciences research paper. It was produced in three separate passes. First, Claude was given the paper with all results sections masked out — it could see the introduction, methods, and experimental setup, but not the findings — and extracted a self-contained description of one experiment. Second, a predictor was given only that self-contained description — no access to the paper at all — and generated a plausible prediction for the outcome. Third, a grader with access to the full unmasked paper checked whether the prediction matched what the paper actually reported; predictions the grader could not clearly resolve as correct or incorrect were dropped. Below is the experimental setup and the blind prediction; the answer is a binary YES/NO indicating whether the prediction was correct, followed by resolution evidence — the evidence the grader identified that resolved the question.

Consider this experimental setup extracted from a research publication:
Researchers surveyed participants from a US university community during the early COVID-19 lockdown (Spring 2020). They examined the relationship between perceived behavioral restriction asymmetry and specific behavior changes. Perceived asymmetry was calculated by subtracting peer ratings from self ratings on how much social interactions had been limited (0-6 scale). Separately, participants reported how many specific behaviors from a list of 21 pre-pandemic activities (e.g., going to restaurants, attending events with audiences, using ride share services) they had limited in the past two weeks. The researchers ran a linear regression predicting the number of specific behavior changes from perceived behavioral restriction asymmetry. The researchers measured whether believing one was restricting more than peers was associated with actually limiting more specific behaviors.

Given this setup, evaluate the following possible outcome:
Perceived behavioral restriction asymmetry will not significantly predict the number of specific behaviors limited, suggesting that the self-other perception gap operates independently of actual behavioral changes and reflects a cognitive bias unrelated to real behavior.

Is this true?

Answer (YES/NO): NO